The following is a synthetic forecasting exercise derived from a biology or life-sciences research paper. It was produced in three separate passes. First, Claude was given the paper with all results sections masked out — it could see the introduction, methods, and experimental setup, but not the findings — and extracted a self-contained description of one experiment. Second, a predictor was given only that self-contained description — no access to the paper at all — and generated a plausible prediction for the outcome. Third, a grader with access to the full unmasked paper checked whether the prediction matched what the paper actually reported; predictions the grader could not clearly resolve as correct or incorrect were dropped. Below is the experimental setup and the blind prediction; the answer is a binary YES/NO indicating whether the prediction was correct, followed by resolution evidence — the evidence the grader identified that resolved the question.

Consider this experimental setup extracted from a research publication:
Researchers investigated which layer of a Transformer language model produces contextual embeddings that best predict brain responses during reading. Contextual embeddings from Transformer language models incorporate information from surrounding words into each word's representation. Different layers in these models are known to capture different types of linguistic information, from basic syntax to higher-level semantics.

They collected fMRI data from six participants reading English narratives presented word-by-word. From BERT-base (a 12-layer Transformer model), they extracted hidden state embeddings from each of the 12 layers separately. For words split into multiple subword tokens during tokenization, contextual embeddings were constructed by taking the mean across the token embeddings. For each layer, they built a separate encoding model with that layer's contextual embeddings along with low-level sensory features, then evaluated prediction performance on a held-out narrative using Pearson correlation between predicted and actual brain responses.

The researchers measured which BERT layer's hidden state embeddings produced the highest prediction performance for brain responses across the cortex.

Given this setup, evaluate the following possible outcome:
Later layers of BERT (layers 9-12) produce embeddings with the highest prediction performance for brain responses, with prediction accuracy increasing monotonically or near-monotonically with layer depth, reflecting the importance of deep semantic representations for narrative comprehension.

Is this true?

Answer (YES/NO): NO